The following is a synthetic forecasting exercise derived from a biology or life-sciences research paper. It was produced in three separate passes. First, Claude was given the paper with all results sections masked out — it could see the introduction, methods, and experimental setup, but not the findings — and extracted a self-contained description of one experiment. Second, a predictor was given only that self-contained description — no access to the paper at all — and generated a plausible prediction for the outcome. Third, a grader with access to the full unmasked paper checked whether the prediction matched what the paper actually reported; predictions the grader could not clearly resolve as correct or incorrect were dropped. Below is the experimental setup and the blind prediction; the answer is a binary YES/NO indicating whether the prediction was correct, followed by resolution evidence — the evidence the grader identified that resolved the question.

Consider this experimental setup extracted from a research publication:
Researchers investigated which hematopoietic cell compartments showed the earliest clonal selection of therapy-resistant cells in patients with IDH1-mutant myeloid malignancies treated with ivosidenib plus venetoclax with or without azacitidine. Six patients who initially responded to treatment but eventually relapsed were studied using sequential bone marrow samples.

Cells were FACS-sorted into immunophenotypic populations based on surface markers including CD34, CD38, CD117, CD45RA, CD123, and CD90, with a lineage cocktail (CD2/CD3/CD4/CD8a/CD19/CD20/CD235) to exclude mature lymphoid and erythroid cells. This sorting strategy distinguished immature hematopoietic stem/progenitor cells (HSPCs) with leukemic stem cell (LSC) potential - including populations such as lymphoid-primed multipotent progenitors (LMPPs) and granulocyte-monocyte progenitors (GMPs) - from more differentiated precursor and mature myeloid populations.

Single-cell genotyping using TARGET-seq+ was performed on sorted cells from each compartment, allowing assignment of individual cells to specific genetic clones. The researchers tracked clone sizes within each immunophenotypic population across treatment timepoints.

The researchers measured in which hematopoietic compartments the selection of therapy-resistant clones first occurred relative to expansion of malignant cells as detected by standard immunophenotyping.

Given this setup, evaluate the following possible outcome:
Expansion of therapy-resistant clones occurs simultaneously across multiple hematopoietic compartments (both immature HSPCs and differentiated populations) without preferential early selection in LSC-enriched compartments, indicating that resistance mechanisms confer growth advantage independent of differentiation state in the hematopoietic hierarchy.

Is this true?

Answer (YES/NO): NO